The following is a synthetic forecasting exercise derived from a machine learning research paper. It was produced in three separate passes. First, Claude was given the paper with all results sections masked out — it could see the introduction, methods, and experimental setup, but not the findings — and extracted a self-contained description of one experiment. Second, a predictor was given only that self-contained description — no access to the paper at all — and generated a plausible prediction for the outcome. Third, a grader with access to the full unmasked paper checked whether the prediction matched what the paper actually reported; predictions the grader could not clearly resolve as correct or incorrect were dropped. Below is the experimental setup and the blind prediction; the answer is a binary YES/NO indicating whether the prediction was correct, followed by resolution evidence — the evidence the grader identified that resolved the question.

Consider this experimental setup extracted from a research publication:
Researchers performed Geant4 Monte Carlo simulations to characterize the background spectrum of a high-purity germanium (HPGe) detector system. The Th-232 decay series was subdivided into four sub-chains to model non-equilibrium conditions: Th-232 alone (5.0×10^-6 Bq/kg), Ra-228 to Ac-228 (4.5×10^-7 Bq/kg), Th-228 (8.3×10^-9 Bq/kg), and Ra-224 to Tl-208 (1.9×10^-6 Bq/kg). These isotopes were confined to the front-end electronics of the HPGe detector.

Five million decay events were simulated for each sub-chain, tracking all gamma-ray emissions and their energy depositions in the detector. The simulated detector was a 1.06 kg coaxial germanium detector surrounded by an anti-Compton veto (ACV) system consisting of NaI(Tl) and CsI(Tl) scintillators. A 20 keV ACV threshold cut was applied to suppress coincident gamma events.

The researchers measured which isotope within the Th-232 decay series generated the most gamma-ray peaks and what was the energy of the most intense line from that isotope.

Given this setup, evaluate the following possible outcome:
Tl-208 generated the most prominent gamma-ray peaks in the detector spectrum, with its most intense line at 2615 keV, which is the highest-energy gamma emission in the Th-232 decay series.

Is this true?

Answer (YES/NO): NO